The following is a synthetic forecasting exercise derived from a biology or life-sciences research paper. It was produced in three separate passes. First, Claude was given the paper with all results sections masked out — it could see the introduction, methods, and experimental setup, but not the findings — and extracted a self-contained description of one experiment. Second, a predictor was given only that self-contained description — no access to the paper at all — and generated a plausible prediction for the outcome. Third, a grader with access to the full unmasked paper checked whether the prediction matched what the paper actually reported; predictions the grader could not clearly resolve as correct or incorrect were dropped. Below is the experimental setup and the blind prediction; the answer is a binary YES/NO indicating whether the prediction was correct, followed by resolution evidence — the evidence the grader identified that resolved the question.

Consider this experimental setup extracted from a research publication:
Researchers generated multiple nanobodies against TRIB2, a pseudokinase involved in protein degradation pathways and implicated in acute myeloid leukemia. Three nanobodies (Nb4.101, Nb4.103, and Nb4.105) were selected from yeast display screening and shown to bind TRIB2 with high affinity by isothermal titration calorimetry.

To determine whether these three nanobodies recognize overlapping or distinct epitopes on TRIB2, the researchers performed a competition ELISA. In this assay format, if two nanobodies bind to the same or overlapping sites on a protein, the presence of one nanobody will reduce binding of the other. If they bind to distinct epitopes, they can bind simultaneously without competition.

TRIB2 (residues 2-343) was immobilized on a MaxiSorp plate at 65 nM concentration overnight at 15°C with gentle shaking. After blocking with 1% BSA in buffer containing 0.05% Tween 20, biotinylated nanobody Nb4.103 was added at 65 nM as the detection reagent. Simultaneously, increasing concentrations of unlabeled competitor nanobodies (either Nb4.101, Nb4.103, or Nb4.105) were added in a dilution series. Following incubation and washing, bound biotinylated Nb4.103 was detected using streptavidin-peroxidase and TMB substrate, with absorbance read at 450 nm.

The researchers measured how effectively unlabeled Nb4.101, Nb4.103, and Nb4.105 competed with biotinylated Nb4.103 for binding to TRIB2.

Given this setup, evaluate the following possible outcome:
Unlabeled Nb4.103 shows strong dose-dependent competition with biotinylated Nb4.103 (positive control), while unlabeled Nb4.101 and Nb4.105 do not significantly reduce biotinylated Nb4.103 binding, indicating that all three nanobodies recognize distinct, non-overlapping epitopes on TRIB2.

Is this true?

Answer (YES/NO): NO